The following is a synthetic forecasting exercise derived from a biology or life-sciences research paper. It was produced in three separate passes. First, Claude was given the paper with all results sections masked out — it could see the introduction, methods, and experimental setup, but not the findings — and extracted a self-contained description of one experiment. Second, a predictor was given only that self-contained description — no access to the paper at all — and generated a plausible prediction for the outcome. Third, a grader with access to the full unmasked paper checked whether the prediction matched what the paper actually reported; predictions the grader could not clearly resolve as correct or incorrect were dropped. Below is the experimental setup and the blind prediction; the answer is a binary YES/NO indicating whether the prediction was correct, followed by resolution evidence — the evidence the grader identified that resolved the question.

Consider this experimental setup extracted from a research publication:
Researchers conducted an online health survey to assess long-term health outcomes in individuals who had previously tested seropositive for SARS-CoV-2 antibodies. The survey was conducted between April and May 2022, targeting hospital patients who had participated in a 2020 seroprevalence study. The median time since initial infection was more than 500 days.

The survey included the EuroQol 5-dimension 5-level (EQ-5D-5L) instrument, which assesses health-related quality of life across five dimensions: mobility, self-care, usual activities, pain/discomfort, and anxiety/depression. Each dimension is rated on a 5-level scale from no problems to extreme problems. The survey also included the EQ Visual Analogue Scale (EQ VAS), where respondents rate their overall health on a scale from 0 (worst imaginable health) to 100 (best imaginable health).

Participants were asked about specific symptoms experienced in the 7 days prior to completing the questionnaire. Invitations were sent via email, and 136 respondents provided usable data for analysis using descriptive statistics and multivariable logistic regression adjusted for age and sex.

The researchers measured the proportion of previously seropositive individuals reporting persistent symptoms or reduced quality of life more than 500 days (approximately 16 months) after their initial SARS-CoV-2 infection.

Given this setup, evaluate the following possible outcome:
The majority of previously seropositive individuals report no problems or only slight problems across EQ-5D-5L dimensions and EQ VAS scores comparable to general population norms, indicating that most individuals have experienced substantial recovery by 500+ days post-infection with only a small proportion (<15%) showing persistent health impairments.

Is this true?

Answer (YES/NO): YES